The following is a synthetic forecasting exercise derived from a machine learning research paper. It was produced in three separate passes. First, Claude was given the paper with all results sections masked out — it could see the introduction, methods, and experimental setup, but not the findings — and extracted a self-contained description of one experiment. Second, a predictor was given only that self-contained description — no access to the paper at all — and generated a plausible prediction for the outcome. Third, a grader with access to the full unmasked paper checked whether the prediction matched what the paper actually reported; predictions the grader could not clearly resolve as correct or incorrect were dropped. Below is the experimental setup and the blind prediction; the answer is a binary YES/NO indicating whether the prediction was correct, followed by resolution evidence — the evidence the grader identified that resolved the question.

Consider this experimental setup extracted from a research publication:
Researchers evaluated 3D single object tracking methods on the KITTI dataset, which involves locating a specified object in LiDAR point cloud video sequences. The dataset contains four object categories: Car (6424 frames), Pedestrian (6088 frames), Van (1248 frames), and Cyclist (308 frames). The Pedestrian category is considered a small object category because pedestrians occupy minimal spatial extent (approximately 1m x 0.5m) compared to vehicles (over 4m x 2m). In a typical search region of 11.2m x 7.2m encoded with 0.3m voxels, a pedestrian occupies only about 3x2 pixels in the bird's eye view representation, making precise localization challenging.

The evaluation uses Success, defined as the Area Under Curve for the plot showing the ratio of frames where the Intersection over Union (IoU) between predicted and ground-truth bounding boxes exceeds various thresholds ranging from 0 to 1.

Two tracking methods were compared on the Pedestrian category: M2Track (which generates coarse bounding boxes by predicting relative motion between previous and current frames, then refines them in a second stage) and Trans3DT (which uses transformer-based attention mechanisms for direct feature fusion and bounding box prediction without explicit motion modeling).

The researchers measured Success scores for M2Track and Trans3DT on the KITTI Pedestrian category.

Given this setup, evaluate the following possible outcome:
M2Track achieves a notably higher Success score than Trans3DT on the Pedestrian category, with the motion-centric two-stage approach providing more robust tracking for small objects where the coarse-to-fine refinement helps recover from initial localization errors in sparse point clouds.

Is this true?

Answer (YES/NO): YES